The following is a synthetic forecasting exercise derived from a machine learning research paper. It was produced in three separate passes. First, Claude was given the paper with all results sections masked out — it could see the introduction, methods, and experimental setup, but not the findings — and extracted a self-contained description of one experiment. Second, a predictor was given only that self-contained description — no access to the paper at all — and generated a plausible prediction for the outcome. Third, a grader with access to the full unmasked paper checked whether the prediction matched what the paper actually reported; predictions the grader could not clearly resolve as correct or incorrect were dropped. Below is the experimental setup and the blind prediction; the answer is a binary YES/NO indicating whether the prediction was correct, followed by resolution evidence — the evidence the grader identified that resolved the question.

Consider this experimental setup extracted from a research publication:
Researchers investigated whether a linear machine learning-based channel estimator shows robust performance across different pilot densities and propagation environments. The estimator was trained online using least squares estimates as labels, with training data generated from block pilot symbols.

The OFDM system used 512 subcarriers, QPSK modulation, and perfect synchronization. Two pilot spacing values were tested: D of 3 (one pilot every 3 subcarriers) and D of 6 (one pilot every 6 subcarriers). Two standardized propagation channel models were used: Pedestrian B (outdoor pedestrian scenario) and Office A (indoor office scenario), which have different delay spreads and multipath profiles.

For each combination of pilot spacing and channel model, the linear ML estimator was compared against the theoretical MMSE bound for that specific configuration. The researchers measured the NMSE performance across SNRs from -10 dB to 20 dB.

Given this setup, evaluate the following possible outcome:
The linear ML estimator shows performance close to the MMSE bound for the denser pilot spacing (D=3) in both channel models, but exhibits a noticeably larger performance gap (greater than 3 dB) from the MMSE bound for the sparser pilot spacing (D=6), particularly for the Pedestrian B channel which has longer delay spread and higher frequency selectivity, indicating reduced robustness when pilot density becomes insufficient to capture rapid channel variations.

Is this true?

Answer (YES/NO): NO